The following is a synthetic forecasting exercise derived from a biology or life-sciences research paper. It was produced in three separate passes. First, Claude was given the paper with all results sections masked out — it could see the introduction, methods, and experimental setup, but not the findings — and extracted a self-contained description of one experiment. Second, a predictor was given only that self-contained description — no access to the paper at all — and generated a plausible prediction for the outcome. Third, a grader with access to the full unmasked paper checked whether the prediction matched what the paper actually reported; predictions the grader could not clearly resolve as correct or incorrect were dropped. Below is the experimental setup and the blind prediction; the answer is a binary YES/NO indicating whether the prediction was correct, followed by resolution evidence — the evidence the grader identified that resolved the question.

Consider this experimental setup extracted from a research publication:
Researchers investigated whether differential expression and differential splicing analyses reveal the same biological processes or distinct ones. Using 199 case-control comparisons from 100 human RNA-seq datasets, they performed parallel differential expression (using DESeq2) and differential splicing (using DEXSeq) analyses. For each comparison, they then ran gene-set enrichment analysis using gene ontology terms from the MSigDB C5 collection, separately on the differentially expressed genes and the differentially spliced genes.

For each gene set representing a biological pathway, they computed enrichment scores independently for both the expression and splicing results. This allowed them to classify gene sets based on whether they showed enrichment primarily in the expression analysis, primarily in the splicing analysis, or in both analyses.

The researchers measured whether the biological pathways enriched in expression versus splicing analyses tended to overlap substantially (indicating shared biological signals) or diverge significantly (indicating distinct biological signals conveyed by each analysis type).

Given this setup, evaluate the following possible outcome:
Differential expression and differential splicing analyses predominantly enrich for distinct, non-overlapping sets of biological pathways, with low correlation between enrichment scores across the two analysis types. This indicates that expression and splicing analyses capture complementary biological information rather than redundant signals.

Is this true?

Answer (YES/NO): YES